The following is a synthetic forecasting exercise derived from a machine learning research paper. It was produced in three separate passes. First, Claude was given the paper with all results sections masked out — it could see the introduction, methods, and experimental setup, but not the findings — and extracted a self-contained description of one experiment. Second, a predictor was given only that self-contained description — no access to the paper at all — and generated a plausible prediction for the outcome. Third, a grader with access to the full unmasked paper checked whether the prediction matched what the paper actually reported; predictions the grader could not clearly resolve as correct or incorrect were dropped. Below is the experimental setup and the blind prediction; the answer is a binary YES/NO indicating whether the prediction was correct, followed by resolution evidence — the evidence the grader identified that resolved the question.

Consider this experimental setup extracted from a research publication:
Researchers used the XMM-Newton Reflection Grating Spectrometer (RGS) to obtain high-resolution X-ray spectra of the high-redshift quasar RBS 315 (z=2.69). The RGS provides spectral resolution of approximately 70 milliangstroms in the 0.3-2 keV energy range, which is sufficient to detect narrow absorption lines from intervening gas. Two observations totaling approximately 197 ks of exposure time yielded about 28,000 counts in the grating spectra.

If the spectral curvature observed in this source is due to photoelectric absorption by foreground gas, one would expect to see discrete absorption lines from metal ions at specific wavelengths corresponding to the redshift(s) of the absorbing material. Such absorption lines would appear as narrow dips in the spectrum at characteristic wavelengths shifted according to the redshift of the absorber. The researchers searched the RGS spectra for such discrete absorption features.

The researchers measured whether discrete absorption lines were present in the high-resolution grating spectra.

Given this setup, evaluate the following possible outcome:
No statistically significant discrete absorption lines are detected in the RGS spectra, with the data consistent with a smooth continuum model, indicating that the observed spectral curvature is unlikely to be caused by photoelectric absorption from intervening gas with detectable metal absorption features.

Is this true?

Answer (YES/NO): YES